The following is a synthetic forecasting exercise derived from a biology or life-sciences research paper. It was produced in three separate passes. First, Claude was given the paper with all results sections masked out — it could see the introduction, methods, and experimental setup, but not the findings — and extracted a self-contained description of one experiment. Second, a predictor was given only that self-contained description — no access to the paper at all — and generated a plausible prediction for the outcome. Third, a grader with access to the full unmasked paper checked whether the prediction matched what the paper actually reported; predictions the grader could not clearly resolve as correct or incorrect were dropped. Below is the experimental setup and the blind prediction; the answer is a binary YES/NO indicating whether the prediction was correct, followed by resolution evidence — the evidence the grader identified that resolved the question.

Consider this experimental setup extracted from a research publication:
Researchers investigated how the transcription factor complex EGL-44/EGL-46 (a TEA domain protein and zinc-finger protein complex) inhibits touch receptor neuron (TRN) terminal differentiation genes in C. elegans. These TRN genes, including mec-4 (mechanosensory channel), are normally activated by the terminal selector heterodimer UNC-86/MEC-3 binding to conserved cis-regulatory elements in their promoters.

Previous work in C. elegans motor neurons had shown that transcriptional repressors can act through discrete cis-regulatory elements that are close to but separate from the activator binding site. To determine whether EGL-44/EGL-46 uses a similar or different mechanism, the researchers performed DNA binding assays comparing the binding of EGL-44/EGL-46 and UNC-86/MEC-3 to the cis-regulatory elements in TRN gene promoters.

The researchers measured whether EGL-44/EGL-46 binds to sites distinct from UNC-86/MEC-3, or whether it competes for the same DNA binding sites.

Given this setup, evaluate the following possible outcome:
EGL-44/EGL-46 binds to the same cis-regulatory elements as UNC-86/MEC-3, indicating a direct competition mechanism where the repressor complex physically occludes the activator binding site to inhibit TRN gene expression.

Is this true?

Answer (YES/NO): YES